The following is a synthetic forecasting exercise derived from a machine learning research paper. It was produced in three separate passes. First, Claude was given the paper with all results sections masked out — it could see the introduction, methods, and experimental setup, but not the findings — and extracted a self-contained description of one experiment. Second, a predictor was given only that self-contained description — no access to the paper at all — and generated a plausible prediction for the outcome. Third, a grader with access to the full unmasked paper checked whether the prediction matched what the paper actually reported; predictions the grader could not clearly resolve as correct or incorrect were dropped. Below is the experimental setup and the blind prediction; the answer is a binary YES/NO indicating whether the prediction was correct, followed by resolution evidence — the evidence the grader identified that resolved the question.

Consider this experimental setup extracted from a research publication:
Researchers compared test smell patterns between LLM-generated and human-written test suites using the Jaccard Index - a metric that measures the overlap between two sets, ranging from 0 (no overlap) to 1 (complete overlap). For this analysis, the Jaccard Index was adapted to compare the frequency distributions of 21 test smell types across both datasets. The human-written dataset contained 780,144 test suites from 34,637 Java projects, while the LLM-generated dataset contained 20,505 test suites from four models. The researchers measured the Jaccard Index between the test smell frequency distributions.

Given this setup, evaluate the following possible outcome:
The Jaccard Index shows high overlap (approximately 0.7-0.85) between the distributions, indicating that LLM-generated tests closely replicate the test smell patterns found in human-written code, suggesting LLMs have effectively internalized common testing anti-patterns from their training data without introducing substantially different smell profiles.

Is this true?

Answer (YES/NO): NO